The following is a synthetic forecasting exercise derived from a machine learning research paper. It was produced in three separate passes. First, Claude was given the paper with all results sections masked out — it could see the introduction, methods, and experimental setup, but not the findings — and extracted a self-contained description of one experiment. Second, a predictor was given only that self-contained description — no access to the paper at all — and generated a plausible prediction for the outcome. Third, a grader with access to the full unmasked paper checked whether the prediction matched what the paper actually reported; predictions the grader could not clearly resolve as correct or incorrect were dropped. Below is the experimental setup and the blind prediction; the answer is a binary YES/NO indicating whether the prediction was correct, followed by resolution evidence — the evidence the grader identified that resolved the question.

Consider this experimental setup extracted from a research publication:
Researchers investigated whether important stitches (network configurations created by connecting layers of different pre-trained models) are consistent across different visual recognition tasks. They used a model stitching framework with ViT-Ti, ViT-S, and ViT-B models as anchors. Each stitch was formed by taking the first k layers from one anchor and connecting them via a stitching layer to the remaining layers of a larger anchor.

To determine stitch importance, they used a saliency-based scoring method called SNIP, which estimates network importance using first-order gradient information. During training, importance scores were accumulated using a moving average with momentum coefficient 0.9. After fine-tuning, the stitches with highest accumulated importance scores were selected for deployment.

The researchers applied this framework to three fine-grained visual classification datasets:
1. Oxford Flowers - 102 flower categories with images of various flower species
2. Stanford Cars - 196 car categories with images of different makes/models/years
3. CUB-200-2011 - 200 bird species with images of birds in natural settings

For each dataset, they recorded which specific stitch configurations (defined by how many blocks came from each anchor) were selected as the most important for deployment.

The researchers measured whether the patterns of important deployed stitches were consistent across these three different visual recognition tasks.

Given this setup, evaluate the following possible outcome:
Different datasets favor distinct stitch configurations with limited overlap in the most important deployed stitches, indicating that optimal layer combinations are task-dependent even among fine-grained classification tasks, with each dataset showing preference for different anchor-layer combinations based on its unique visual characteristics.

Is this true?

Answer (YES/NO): YES